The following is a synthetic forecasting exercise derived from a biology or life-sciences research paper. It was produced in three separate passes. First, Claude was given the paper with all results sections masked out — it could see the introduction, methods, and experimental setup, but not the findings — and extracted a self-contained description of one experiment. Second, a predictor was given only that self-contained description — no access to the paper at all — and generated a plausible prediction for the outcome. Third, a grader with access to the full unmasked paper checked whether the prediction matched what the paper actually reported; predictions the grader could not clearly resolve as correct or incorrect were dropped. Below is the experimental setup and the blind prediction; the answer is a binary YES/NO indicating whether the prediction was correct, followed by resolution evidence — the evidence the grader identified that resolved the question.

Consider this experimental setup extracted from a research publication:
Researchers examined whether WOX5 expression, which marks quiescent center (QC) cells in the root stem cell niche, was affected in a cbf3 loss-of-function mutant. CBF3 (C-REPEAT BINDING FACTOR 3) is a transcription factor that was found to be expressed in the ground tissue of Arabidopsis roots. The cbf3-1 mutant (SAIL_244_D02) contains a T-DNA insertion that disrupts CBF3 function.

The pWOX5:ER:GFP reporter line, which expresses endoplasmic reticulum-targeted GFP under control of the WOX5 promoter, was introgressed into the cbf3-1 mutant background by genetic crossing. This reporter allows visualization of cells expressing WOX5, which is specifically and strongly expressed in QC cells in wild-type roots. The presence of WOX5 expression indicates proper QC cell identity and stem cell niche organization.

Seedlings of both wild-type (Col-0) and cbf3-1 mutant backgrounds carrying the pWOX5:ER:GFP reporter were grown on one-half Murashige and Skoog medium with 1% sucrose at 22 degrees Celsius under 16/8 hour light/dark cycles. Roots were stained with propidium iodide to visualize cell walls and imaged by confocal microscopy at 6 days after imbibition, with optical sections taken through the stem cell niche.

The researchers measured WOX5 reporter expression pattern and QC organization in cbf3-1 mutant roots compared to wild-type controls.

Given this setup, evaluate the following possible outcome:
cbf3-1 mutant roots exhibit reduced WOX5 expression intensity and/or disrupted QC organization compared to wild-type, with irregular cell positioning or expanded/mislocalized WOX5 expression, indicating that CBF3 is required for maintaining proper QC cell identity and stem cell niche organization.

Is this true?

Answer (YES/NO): YES